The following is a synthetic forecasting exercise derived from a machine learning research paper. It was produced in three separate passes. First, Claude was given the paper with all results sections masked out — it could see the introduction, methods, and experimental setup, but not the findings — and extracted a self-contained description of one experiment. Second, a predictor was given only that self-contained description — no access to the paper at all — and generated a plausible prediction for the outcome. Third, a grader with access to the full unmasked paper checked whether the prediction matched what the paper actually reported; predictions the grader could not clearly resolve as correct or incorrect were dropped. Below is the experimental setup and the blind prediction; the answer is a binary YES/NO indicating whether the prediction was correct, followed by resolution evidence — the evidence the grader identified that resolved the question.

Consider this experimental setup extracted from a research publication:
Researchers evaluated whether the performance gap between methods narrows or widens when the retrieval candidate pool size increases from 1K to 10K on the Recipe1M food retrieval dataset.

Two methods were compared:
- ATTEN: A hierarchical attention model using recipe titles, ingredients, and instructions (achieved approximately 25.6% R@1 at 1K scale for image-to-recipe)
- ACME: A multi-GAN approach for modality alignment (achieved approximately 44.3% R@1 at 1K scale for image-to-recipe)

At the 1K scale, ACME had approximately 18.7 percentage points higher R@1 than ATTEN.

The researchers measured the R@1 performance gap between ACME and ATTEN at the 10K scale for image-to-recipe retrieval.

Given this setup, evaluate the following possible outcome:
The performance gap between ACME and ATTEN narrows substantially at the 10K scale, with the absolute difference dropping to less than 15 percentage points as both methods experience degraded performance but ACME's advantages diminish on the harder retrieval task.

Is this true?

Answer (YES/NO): YES